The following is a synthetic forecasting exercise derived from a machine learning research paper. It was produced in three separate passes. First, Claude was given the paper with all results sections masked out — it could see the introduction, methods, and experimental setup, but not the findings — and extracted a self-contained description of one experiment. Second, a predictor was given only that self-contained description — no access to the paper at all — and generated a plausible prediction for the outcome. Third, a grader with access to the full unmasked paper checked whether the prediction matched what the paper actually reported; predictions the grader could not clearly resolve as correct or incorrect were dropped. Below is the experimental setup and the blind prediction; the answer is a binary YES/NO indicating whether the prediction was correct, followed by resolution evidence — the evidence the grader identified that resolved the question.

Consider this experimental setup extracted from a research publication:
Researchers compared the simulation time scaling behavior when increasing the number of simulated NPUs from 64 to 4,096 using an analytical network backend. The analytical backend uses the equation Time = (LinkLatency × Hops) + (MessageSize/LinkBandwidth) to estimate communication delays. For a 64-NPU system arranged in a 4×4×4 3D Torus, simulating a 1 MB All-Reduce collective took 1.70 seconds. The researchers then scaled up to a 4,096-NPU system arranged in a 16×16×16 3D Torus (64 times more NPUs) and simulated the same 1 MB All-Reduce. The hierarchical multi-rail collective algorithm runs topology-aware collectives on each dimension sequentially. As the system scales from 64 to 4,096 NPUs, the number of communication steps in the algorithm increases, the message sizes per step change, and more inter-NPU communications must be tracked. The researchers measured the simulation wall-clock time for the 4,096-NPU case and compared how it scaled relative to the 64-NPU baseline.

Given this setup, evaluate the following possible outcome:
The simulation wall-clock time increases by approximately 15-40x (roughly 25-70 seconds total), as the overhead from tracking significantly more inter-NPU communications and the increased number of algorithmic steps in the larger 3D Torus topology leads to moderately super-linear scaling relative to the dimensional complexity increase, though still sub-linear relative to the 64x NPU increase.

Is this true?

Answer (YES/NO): NO